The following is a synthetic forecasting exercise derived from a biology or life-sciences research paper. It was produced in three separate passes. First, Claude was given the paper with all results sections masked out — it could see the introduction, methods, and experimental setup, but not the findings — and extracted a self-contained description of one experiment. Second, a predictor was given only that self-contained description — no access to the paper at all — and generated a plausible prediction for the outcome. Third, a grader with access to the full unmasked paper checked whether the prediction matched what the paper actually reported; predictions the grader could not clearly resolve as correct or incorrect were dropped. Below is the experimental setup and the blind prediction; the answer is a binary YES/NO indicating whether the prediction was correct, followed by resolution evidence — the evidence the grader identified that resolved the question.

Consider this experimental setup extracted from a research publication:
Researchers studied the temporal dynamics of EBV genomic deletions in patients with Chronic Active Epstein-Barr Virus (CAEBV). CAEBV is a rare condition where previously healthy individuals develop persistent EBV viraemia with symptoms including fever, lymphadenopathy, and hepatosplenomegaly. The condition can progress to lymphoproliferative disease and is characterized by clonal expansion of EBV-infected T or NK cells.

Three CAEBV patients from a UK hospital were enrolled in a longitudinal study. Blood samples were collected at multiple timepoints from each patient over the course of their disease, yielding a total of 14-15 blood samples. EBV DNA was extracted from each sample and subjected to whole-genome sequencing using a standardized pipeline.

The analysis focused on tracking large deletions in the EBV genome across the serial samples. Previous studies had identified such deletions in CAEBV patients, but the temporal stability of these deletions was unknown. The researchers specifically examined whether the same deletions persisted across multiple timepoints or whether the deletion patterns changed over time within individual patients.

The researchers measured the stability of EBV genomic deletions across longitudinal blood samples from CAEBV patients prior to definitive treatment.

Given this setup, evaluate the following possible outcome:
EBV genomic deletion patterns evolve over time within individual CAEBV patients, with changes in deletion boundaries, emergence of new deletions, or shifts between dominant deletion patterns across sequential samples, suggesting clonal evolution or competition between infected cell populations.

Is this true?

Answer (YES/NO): NO